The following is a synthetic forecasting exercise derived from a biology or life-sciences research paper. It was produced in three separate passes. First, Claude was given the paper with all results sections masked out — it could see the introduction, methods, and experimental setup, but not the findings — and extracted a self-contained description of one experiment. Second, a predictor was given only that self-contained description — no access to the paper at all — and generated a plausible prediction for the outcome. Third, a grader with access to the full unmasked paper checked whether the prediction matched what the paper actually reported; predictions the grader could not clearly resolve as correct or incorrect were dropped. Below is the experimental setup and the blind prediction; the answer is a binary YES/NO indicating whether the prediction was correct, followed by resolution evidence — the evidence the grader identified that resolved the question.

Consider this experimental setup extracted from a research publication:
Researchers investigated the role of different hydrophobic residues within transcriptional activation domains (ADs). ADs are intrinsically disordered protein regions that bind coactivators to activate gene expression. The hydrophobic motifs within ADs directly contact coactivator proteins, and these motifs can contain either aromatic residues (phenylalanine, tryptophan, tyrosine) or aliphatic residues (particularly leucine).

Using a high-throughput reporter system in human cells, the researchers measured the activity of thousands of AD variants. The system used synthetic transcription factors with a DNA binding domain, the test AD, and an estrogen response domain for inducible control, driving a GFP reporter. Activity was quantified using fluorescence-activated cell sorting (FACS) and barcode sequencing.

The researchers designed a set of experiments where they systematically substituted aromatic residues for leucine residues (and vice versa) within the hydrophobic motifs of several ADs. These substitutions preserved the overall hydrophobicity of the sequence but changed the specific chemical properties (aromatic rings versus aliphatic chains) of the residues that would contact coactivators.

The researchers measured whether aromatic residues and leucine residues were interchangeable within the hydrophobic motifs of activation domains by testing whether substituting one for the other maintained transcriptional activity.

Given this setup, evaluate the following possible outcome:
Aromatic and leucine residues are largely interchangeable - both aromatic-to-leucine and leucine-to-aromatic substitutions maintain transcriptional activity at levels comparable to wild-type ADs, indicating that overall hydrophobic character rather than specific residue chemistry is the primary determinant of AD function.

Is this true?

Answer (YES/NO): NO